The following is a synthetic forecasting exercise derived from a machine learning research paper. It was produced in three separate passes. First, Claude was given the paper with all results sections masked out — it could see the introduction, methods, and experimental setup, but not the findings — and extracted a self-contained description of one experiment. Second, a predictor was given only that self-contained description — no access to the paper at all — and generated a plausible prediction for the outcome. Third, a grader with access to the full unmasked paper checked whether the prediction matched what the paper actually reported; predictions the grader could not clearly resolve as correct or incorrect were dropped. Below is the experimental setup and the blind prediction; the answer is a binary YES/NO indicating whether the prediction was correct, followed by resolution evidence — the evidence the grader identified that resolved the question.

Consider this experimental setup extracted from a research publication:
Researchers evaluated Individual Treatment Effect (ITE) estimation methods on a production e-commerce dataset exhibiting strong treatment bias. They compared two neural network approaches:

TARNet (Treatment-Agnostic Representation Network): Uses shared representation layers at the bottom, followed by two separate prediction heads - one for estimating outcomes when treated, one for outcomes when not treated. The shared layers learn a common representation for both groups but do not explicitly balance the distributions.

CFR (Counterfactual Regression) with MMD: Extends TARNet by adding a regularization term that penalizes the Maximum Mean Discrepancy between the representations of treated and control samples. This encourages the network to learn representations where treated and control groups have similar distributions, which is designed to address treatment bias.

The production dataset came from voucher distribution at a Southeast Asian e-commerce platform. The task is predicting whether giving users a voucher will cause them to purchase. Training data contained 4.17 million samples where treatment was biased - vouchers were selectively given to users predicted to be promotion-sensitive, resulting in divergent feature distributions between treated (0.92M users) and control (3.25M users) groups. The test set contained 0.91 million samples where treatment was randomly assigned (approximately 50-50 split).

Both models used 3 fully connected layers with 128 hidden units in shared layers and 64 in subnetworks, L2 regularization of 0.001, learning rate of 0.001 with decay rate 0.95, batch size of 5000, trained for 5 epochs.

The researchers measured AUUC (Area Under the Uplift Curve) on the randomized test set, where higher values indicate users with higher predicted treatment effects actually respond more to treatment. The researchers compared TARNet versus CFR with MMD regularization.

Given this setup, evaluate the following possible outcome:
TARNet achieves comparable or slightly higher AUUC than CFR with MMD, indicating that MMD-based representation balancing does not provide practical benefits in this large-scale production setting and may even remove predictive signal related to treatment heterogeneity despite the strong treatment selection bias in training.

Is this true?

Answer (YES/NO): NO